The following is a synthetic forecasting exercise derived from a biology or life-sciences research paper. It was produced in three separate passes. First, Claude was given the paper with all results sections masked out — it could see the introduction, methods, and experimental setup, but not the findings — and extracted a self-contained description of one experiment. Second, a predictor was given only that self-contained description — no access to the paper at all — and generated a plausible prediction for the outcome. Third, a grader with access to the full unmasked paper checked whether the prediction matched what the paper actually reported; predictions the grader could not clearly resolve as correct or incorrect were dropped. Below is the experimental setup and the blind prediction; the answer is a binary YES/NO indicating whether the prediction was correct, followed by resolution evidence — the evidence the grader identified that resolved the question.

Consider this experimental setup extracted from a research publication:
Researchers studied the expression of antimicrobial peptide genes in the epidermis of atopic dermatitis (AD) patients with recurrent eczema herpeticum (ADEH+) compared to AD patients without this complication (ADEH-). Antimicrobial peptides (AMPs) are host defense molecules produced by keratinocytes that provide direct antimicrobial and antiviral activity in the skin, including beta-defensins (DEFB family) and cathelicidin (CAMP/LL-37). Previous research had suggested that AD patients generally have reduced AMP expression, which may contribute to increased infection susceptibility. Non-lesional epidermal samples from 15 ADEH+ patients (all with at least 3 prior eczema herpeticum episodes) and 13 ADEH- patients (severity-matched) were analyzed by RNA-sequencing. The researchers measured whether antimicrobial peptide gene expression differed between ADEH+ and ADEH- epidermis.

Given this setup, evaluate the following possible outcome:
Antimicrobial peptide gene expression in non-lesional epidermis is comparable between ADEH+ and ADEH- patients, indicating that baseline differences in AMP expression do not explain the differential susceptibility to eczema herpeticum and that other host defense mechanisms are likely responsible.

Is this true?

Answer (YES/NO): NO